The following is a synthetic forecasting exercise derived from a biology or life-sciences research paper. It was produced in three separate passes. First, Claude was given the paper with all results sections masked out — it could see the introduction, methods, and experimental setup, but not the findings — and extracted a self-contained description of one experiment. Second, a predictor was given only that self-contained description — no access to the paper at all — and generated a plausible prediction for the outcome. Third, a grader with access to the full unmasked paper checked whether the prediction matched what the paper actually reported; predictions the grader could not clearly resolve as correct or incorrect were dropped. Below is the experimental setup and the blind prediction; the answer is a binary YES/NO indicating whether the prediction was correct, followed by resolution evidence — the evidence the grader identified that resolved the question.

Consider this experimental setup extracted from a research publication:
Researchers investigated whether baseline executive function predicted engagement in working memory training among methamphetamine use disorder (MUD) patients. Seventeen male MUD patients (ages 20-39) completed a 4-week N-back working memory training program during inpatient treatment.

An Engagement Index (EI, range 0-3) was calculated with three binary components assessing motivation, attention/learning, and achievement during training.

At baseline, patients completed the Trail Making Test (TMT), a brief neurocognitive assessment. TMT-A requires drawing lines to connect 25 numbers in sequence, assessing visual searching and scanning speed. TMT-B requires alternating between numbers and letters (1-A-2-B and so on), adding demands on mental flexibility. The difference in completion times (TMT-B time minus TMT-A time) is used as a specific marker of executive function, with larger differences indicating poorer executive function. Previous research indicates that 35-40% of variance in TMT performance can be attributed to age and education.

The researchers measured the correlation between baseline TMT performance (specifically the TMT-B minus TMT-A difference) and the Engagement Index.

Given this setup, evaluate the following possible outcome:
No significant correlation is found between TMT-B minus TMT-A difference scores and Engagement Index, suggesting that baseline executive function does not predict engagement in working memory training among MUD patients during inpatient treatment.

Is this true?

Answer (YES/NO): NO